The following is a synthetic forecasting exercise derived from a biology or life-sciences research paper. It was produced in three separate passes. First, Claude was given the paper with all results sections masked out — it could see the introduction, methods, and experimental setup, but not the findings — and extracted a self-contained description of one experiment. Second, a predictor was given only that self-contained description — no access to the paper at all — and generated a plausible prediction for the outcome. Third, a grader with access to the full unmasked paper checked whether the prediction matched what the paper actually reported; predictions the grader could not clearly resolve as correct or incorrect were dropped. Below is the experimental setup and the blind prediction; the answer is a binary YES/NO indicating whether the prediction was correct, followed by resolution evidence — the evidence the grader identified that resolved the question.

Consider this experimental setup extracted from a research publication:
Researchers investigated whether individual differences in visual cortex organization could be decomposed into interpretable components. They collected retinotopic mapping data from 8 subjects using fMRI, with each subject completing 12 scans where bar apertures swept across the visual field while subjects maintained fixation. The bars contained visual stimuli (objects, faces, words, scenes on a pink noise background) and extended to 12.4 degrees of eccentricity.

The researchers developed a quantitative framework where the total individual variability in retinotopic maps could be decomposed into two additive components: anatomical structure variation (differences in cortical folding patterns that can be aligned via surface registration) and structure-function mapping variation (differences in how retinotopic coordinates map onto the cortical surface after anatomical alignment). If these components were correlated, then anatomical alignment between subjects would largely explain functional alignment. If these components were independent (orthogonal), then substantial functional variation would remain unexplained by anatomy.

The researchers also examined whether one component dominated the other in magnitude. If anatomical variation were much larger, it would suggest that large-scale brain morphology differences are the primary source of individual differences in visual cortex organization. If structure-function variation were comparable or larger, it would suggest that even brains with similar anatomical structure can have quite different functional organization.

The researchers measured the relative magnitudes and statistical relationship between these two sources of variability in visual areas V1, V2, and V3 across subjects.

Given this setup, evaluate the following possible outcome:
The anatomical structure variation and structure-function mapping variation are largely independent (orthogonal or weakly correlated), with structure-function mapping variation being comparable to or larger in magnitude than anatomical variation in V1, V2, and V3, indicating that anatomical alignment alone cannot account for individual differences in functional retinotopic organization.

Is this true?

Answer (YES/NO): YES